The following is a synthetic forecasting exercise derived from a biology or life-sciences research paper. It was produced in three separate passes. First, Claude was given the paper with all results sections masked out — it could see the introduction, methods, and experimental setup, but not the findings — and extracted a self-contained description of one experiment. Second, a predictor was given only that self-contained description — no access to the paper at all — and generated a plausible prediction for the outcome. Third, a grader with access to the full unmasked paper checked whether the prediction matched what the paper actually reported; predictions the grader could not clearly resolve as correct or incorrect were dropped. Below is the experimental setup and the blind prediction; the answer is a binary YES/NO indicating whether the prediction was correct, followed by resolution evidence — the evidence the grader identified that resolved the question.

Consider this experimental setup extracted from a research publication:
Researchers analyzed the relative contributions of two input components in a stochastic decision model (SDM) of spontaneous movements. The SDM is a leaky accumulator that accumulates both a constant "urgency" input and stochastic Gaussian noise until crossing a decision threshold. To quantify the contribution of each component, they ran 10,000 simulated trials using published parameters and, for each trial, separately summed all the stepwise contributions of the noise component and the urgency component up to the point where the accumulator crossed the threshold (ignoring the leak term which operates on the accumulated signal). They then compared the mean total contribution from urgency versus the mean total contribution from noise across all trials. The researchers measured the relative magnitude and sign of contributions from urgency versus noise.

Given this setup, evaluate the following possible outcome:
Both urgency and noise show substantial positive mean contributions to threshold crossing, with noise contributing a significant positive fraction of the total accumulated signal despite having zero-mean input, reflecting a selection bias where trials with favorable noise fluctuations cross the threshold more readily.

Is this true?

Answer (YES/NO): NO